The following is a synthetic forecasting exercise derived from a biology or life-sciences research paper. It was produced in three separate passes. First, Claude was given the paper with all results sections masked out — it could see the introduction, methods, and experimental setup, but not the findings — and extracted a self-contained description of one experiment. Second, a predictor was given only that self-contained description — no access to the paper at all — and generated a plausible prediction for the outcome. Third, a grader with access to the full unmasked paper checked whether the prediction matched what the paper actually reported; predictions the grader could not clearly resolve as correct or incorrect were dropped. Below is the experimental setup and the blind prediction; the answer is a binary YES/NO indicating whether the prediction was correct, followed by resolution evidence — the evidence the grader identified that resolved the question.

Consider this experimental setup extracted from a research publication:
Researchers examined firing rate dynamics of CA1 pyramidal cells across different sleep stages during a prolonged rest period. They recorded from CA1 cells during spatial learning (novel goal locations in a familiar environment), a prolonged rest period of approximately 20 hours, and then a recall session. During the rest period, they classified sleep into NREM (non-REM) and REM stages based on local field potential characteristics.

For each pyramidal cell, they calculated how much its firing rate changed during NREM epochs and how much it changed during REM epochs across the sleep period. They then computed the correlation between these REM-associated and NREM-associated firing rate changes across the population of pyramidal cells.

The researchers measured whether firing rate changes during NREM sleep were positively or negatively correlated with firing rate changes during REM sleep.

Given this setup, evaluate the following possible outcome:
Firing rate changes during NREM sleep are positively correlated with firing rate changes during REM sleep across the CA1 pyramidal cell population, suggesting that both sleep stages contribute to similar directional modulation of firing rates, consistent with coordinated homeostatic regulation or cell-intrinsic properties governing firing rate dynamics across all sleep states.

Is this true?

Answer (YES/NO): NO